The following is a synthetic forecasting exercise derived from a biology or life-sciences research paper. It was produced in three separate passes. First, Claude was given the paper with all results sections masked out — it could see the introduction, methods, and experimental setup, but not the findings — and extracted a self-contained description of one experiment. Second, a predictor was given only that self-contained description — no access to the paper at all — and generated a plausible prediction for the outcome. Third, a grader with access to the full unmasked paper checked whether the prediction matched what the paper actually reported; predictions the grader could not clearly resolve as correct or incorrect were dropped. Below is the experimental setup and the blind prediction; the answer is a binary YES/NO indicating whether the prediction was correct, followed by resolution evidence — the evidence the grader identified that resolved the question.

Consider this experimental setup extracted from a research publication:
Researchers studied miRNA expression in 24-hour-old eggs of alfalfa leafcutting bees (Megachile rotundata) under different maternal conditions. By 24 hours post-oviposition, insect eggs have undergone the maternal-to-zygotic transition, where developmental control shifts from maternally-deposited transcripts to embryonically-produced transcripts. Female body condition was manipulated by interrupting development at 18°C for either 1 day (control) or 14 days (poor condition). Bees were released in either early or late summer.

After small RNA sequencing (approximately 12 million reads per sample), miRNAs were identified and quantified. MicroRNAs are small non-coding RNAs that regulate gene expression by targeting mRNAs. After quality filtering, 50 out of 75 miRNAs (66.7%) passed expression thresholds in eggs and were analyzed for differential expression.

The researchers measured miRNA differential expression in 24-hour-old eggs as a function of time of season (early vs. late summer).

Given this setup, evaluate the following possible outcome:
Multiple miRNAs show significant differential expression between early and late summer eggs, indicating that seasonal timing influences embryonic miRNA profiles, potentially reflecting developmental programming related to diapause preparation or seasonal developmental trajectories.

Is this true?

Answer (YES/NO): NO